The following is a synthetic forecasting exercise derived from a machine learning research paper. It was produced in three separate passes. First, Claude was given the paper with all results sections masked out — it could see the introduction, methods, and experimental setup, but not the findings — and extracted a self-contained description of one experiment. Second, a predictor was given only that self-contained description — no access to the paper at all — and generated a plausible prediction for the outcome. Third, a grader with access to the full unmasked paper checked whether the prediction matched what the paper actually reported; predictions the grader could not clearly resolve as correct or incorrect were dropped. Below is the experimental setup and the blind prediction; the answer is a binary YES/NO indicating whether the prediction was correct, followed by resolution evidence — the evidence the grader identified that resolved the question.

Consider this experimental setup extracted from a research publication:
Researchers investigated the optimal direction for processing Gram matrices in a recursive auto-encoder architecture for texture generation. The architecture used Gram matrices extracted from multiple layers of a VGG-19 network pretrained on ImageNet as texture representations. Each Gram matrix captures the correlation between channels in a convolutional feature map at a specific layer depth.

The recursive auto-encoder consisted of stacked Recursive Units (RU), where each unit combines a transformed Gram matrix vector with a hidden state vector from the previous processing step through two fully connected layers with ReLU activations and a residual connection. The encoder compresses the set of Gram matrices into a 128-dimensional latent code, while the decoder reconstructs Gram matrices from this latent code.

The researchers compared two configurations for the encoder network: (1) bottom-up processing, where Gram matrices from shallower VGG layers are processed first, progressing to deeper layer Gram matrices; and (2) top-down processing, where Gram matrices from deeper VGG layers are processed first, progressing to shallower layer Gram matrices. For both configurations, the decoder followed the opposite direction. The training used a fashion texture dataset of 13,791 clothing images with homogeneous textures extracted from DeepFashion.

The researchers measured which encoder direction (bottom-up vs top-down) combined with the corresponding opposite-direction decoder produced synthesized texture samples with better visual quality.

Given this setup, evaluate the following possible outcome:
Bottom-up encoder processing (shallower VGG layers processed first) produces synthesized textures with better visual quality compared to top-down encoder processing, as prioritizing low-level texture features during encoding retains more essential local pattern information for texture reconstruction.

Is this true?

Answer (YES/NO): YES